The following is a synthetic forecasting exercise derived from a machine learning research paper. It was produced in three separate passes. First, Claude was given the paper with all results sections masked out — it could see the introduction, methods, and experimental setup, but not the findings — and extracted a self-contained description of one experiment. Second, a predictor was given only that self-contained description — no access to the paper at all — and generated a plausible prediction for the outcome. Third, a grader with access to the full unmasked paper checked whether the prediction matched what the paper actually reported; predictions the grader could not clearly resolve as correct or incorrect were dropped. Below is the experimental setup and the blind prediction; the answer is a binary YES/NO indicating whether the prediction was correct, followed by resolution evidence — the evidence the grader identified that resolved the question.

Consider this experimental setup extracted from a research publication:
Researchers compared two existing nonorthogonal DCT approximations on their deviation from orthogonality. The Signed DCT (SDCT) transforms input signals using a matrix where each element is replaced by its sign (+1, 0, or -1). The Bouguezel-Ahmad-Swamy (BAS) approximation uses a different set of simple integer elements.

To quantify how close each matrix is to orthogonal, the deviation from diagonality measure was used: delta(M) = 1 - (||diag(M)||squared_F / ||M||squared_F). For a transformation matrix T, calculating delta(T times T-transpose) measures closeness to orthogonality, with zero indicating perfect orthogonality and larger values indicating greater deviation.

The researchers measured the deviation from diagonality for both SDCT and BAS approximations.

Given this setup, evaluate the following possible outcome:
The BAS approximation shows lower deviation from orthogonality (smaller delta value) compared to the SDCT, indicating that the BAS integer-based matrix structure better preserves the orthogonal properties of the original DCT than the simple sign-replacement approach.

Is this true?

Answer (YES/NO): YES